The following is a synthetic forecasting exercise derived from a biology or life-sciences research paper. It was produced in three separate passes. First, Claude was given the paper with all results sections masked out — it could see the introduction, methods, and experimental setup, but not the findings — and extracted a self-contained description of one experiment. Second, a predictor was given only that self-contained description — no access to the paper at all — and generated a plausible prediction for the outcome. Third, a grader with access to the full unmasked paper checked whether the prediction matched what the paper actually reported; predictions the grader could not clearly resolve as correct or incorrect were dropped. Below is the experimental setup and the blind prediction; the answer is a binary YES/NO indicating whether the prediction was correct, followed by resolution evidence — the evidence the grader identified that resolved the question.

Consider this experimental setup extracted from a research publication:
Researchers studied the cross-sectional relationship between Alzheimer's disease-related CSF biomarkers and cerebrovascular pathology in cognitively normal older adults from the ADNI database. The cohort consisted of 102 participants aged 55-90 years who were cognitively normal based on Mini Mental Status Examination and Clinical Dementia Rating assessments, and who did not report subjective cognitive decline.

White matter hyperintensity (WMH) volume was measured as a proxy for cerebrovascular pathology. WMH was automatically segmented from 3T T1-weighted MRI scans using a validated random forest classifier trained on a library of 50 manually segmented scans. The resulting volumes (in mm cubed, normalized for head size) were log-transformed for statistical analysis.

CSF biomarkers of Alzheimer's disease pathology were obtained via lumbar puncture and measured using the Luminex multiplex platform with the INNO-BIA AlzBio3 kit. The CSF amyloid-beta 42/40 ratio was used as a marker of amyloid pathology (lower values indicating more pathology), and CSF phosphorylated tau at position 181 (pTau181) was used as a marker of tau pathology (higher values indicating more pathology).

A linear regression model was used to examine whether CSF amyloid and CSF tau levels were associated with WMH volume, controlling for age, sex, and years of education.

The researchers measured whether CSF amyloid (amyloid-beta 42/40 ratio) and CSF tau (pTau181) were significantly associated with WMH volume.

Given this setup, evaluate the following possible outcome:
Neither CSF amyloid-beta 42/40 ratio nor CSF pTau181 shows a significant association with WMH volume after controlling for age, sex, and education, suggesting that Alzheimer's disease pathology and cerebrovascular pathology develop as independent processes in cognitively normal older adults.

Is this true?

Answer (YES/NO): YES